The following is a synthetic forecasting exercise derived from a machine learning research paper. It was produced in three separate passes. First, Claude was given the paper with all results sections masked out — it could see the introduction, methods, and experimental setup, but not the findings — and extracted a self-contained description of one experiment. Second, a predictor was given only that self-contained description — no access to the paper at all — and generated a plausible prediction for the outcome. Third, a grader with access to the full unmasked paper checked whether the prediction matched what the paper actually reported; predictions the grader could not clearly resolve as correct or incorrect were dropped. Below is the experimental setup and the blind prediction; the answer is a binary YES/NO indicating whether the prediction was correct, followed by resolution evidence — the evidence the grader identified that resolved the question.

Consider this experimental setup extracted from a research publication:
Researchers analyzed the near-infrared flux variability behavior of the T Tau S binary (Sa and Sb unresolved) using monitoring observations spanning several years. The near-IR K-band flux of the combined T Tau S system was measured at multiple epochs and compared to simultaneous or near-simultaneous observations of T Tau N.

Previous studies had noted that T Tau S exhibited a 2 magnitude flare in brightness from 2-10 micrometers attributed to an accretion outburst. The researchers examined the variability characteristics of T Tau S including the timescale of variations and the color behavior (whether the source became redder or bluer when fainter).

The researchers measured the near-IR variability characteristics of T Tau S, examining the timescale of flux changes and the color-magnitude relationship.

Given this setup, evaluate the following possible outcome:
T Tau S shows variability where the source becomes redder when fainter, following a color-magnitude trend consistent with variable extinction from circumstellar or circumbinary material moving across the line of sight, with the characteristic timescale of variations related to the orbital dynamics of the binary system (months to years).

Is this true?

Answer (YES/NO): NO